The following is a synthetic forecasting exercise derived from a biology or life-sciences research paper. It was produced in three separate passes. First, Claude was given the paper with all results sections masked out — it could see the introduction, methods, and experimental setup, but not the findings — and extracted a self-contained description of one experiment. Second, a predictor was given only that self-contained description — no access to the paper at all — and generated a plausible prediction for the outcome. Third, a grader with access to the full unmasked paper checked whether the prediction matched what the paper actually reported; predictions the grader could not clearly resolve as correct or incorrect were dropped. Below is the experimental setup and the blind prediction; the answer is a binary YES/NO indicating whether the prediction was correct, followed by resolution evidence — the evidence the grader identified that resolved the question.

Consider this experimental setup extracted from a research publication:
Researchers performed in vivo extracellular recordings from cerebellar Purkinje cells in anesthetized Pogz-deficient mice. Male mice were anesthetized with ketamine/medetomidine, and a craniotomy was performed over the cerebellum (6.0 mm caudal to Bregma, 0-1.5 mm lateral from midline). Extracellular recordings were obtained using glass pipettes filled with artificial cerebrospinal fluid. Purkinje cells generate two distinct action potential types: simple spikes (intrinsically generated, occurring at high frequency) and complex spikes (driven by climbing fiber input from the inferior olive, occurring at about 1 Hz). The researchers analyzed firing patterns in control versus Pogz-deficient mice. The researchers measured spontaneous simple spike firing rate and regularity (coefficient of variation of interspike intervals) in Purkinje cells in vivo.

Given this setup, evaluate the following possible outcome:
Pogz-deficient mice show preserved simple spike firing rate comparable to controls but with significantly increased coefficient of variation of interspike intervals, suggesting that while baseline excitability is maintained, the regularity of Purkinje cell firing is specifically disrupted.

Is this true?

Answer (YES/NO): NO